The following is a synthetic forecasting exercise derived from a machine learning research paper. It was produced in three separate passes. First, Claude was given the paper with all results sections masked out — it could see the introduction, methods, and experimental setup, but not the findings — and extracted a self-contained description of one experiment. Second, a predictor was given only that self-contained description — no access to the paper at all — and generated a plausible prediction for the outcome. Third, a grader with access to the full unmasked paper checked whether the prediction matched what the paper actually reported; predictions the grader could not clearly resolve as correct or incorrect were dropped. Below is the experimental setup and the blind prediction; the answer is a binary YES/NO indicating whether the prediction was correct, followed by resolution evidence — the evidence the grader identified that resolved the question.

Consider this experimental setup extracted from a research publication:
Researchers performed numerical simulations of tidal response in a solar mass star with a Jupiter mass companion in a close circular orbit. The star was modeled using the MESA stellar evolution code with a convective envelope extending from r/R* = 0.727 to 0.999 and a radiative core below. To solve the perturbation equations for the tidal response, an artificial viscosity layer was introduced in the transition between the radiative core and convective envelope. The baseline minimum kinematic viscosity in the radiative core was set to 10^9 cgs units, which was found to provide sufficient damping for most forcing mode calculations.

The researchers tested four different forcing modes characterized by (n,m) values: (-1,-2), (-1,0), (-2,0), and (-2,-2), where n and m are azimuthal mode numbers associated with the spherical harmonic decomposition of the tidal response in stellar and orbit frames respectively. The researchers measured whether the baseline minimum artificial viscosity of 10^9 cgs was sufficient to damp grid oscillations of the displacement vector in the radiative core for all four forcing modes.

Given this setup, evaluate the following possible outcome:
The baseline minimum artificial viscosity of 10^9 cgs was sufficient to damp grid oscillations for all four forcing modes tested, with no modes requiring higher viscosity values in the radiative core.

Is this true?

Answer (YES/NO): NO